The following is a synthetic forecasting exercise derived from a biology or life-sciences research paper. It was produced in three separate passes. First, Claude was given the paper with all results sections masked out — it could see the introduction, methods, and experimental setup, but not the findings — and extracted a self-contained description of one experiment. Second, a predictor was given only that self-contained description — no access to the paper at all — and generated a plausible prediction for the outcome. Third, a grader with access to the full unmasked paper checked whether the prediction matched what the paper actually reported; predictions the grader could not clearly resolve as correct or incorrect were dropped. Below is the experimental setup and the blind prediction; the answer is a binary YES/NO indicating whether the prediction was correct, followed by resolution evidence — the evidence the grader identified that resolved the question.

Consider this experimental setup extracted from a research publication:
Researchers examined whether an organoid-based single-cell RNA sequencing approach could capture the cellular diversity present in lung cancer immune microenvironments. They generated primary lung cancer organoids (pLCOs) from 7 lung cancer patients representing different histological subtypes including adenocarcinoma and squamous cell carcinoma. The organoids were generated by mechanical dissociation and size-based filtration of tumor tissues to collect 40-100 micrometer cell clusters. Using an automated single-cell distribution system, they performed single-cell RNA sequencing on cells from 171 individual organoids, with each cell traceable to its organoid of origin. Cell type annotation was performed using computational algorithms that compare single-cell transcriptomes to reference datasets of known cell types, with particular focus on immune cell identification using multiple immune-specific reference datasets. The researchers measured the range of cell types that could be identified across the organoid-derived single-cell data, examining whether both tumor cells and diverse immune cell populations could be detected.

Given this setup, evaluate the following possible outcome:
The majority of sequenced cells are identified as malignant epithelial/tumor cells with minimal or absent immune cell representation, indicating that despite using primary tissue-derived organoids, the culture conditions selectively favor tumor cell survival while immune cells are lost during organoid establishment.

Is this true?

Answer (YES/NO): NO